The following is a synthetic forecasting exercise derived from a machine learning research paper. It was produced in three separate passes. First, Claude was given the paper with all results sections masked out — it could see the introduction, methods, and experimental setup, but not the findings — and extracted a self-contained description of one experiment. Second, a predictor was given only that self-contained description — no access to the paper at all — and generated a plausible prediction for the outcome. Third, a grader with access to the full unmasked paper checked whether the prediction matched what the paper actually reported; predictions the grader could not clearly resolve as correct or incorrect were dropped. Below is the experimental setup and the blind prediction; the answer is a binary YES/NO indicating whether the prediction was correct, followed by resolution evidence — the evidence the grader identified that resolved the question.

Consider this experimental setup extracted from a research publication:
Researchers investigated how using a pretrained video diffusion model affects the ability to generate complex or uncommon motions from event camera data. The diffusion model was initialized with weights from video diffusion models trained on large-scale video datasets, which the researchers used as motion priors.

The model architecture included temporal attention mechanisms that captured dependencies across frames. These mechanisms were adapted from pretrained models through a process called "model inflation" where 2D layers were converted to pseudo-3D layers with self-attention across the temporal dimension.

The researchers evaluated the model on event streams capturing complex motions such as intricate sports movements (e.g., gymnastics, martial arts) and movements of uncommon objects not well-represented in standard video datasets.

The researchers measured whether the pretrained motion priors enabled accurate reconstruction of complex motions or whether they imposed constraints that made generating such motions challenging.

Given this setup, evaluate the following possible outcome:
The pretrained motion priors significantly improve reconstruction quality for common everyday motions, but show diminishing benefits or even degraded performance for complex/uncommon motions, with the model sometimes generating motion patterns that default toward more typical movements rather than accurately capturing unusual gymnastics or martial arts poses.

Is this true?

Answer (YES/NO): NO